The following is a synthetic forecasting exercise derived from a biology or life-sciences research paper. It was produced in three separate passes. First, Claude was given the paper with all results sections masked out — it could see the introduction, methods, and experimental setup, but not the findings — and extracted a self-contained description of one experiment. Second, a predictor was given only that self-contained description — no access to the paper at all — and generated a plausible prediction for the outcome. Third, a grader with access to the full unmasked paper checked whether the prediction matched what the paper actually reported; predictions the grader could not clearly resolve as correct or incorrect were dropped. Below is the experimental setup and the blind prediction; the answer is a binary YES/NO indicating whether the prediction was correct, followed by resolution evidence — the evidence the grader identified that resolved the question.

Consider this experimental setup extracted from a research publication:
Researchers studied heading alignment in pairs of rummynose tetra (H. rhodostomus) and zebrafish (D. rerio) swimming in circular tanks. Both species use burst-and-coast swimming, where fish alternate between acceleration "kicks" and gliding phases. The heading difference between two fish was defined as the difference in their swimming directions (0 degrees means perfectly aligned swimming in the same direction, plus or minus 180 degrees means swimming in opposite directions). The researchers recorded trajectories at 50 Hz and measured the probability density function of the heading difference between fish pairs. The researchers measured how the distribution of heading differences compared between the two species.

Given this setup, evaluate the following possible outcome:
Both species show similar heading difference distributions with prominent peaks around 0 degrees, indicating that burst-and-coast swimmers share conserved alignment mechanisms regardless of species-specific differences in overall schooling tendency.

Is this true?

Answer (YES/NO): NO